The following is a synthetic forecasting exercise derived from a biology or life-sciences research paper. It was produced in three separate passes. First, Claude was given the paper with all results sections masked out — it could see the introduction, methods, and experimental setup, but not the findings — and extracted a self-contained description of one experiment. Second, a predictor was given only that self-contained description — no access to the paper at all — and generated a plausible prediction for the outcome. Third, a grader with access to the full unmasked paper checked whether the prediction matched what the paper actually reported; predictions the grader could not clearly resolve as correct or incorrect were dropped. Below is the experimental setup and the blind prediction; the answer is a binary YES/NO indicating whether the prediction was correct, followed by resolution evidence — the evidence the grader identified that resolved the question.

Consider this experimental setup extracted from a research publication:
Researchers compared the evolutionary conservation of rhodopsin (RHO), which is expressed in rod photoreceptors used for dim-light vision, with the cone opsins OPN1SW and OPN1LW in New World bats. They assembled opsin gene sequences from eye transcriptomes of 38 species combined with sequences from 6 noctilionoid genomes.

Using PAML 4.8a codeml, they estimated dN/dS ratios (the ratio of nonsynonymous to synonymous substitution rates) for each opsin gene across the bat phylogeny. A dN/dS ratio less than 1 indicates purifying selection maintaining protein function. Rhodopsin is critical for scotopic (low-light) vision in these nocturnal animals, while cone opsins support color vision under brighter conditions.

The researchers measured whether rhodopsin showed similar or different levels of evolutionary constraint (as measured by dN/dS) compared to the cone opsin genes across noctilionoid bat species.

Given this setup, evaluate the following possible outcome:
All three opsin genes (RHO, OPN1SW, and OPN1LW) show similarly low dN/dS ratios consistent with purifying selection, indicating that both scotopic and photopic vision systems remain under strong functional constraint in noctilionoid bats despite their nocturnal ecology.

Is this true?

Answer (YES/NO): NO